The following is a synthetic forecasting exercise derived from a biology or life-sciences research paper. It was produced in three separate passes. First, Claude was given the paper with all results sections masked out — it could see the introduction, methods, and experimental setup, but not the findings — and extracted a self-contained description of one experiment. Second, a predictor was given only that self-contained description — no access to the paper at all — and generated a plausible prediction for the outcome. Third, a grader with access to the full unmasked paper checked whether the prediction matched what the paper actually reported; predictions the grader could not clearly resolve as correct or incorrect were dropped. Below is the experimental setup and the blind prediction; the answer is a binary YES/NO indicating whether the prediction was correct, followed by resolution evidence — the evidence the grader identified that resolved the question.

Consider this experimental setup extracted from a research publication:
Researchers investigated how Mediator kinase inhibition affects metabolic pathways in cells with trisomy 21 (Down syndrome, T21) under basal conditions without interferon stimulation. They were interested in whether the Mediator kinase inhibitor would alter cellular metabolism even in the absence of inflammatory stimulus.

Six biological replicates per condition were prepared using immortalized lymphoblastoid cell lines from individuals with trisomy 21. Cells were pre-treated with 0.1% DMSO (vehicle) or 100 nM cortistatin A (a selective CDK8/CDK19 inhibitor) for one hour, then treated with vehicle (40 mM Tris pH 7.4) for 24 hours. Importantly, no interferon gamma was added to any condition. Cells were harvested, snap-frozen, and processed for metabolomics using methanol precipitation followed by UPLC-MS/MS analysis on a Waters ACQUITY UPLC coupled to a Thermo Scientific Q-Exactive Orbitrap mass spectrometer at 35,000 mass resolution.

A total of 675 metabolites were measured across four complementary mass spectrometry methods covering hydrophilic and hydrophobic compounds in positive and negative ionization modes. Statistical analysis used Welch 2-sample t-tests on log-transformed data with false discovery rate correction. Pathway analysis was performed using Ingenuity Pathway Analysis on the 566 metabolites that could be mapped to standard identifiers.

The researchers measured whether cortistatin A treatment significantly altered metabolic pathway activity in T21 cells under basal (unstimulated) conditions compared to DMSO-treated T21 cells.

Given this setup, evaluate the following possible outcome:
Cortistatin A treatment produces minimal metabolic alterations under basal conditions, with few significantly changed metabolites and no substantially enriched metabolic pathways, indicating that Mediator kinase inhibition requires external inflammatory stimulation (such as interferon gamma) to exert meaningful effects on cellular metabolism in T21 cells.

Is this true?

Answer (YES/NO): NO